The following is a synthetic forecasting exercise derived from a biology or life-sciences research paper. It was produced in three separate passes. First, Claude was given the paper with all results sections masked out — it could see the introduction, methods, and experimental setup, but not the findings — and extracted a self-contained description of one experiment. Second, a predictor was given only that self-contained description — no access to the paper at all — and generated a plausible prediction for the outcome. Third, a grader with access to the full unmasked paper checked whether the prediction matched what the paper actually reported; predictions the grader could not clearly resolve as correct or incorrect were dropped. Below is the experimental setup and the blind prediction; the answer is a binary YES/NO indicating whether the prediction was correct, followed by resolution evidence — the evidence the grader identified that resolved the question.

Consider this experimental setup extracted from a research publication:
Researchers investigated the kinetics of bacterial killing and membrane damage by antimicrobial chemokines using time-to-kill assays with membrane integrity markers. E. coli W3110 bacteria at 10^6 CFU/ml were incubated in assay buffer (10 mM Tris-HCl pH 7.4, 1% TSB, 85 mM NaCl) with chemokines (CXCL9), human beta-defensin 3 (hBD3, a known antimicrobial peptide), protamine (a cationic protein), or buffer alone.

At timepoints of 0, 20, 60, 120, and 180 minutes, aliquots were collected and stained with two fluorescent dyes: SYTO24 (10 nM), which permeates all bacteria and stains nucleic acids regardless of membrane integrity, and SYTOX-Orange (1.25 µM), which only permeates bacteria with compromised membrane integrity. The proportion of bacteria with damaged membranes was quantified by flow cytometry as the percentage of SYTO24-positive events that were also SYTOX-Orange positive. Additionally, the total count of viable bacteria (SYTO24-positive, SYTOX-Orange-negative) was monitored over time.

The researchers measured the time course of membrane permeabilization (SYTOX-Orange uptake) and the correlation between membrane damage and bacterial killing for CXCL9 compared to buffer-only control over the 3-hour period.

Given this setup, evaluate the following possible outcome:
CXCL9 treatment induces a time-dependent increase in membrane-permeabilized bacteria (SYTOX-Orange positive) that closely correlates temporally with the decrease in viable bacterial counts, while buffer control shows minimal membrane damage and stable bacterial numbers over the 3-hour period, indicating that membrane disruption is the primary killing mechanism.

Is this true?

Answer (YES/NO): NO